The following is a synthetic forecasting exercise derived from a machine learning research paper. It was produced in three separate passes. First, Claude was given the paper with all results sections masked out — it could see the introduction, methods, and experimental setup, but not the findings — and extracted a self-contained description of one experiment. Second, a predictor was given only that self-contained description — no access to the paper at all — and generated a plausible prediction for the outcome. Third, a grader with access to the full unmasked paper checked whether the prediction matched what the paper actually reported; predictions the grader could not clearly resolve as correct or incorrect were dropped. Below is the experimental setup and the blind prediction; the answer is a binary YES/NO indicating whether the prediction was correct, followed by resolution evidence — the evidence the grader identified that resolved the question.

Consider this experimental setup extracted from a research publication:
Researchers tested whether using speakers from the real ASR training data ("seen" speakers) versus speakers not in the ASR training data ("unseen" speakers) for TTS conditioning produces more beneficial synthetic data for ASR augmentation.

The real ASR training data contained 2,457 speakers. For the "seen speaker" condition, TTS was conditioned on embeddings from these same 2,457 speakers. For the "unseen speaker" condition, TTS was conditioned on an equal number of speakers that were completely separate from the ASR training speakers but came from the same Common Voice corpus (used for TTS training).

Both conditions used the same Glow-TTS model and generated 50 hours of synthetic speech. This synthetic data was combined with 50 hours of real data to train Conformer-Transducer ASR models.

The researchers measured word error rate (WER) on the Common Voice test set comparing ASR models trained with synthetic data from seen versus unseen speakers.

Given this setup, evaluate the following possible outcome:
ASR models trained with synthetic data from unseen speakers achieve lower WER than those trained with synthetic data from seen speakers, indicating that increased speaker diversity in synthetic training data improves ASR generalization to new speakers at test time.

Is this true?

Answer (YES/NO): YES